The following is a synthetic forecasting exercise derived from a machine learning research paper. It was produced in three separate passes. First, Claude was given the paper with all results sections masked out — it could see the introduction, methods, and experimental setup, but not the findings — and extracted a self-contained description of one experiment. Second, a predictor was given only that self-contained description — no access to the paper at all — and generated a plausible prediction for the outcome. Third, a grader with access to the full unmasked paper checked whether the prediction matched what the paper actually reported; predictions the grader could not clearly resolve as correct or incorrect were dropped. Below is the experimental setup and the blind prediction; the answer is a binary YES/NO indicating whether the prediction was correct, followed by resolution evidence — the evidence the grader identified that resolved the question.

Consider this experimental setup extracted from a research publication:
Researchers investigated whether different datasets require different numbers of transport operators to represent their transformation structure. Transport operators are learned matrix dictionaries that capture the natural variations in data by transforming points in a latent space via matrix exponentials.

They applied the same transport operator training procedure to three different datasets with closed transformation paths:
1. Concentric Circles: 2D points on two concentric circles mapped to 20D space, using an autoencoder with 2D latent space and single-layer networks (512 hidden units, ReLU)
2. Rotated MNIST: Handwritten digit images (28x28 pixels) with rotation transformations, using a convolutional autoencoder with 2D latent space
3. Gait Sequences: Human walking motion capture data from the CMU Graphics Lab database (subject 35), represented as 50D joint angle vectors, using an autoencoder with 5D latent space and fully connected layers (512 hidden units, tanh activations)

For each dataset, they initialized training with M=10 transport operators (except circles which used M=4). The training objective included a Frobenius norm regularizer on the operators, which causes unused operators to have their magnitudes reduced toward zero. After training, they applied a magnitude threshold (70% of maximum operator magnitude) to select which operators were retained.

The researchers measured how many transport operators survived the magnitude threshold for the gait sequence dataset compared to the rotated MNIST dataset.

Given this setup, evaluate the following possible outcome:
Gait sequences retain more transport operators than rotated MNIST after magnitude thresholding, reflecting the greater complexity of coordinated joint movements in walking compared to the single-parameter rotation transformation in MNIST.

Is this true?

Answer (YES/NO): YES